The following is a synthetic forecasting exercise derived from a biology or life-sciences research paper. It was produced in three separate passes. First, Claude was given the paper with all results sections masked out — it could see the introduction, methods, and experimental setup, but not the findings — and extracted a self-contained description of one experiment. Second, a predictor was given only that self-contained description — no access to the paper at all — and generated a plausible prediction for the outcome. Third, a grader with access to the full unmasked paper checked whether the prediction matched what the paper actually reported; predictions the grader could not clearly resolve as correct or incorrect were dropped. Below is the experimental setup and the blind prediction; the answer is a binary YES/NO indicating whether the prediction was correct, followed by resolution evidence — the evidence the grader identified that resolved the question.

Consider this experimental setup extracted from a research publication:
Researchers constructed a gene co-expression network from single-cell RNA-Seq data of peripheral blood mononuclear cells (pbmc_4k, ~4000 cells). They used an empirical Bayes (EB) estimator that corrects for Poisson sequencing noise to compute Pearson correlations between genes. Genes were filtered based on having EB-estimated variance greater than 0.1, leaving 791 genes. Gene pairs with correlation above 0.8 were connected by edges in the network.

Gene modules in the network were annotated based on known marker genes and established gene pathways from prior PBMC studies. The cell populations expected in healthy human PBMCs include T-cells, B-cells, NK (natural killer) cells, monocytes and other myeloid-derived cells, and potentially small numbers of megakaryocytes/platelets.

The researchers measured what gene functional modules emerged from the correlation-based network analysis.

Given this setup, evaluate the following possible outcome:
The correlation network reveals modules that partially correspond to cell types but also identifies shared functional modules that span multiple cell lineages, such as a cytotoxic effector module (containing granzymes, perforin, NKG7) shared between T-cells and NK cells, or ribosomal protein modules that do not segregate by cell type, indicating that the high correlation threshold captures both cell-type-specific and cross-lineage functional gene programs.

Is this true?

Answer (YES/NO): NO